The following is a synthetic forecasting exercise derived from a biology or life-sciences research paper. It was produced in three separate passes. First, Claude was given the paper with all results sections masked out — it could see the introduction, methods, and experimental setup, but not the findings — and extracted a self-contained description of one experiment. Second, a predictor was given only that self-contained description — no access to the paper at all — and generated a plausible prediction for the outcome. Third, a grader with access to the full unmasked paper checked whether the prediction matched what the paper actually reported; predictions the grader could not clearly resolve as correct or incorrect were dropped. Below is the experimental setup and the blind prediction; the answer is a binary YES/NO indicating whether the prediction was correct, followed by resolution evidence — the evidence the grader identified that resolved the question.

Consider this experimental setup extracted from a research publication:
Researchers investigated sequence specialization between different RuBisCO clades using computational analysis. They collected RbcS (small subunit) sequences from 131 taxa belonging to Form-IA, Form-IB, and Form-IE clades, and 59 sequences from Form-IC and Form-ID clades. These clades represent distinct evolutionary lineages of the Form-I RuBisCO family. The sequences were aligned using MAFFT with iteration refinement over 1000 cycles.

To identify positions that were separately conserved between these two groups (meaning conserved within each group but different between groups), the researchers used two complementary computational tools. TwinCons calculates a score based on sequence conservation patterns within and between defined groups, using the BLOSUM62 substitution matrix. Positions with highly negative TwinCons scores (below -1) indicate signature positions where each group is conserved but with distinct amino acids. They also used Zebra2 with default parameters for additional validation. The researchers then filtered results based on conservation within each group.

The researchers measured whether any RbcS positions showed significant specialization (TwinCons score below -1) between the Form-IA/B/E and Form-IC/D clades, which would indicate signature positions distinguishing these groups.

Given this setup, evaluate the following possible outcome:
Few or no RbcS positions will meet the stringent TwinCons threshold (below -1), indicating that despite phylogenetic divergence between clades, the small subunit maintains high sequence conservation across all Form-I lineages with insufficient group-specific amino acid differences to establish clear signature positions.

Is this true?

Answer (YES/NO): YES